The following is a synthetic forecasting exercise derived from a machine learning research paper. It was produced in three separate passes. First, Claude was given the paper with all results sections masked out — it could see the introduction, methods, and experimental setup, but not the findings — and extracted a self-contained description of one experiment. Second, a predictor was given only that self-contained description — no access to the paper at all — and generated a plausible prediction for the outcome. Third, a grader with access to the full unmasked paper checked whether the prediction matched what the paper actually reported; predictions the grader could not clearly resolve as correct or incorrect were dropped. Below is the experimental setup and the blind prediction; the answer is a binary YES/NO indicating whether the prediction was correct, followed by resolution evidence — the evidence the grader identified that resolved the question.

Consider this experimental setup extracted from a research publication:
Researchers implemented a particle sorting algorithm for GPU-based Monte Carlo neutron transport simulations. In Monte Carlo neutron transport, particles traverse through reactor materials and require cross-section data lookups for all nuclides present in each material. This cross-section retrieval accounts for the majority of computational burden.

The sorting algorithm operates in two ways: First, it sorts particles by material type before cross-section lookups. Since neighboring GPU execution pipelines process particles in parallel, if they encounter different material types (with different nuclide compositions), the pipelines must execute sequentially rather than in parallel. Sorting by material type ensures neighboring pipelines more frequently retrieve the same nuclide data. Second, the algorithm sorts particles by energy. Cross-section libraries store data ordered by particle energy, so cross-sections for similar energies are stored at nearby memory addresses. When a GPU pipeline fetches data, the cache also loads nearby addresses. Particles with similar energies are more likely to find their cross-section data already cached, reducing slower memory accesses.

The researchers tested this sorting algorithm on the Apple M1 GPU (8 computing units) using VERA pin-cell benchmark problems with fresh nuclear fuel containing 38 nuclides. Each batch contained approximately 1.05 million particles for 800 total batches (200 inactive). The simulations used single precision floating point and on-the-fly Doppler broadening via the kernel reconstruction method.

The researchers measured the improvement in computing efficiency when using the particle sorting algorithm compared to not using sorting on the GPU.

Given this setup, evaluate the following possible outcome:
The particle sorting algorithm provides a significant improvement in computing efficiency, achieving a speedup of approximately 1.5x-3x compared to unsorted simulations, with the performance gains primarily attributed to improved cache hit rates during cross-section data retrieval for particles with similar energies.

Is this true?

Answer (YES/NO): NO